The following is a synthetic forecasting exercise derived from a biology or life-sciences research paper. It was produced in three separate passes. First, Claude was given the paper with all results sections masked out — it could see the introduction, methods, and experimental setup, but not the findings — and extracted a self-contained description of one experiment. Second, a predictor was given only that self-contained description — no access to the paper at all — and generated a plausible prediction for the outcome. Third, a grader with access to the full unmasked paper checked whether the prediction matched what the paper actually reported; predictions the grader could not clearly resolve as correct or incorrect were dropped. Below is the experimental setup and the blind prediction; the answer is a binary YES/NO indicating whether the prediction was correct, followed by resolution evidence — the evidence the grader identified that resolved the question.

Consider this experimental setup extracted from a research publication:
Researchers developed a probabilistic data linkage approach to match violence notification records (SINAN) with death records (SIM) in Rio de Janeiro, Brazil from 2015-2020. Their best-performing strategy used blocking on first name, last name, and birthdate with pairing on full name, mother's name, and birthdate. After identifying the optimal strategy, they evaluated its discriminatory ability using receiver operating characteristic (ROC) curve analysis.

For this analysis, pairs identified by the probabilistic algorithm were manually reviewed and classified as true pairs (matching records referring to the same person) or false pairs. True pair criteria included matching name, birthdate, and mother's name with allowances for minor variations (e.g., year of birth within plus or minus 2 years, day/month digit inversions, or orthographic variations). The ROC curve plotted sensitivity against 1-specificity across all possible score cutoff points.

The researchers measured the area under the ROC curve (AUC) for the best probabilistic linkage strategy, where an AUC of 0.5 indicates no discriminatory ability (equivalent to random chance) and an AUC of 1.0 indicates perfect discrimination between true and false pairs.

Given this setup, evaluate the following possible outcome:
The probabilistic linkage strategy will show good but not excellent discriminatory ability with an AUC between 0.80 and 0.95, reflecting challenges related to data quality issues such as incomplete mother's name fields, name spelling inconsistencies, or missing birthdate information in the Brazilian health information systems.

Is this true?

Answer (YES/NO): NO